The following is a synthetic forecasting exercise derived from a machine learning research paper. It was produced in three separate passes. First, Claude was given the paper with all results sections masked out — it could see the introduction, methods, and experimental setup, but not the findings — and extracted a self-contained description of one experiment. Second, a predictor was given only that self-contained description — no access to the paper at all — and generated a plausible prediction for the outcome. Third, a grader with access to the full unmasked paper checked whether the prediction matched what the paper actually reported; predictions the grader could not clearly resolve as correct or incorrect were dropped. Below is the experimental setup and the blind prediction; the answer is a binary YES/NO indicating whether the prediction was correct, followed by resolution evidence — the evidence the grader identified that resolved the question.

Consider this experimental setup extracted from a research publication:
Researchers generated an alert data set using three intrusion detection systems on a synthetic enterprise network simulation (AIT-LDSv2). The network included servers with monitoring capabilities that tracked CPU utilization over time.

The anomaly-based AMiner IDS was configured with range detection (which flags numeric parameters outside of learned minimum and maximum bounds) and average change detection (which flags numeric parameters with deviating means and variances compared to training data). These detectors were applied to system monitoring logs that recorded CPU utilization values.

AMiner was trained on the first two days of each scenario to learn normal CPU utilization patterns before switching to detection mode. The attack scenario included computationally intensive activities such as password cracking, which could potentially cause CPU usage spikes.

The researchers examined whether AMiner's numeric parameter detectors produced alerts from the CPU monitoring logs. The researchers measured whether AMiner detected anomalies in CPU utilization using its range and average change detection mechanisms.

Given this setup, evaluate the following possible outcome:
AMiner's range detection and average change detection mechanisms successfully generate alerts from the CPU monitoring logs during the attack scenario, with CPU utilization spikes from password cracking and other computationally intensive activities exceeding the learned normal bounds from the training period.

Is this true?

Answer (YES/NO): YES